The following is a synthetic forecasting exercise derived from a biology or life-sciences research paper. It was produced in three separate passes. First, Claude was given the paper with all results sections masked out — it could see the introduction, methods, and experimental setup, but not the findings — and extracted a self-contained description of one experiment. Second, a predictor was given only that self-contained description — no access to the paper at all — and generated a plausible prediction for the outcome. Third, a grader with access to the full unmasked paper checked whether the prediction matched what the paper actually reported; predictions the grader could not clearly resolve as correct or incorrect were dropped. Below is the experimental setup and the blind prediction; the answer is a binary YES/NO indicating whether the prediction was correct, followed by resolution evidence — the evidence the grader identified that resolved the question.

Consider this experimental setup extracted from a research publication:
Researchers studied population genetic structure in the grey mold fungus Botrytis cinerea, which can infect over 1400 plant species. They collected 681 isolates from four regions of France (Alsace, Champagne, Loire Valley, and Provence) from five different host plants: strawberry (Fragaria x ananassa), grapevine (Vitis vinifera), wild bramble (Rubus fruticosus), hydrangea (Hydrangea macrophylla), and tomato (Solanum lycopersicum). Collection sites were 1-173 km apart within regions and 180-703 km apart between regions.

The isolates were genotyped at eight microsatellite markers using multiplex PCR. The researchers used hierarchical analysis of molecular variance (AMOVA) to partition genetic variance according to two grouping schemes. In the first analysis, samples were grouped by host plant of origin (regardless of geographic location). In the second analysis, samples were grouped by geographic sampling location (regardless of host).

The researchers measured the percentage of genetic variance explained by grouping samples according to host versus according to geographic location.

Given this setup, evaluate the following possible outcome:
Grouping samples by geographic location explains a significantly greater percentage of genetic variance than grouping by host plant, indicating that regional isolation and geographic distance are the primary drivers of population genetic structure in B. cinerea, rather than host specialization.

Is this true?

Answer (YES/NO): NO